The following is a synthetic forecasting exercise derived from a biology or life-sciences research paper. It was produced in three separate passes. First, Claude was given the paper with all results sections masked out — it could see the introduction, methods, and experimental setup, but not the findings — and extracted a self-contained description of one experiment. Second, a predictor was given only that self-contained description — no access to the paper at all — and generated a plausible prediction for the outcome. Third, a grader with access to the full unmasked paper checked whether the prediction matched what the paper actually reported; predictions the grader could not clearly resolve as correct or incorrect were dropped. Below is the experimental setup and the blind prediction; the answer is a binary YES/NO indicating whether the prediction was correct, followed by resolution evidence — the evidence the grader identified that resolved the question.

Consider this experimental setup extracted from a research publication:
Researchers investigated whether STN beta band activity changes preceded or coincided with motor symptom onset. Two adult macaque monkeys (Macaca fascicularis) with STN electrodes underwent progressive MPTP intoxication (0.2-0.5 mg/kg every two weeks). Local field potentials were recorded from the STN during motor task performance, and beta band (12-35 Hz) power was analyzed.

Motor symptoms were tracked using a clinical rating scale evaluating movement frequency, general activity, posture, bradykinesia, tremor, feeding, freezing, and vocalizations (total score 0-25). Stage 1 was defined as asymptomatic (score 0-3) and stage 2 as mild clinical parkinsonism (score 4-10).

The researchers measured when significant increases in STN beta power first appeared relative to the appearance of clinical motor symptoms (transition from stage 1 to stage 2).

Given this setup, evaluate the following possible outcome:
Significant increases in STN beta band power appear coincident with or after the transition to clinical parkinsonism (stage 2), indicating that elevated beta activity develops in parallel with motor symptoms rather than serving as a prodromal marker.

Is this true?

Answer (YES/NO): YES